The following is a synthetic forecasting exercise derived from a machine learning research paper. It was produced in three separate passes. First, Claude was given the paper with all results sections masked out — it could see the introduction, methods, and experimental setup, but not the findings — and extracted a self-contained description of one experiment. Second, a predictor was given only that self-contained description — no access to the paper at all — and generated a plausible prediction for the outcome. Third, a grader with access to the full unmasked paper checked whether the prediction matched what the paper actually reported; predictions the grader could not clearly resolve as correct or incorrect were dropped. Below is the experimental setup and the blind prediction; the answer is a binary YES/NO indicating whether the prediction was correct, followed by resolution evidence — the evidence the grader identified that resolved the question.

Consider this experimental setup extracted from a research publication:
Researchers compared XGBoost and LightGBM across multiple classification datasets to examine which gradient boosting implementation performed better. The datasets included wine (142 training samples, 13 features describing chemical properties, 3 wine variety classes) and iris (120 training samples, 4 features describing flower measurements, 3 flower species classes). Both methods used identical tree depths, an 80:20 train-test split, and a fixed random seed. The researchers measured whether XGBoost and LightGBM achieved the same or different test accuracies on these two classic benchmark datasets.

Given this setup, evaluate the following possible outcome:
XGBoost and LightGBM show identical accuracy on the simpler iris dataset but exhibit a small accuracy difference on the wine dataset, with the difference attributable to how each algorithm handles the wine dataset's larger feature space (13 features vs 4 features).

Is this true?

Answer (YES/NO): NO